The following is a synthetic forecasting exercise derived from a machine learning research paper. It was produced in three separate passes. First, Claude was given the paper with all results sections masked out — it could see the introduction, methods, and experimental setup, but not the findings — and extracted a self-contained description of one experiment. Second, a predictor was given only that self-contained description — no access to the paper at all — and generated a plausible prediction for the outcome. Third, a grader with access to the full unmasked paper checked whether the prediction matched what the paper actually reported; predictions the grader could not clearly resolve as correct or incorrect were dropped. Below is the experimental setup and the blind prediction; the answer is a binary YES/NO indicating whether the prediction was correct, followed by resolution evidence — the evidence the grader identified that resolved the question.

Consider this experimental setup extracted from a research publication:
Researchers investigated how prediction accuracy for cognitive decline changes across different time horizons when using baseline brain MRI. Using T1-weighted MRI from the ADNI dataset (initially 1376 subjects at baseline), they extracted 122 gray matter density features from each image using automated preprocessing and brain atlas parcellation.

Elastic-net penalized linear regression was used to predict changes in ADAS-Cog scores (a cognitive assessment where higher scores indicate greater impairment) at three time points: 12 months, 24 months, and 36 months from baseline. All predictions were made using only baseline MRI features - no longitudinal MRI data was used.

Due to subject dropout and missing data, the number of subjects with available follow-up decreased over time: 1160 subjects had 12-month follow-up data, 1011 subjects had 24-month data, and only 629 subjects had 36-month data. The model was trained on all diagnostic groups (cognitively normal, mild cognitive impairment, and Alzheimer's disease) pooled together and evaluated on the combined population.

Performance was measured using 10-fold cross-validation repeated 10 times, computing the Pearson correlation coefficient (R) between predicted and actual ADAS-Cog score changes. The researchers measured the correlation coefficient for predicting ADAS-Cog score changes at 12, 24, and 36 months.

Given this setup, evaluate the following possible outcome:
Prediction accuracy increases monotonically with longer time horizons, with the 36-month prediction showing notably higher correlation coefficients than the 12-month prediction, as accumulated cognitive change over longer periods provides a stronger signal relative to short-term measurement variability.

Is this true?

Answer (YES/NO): NO